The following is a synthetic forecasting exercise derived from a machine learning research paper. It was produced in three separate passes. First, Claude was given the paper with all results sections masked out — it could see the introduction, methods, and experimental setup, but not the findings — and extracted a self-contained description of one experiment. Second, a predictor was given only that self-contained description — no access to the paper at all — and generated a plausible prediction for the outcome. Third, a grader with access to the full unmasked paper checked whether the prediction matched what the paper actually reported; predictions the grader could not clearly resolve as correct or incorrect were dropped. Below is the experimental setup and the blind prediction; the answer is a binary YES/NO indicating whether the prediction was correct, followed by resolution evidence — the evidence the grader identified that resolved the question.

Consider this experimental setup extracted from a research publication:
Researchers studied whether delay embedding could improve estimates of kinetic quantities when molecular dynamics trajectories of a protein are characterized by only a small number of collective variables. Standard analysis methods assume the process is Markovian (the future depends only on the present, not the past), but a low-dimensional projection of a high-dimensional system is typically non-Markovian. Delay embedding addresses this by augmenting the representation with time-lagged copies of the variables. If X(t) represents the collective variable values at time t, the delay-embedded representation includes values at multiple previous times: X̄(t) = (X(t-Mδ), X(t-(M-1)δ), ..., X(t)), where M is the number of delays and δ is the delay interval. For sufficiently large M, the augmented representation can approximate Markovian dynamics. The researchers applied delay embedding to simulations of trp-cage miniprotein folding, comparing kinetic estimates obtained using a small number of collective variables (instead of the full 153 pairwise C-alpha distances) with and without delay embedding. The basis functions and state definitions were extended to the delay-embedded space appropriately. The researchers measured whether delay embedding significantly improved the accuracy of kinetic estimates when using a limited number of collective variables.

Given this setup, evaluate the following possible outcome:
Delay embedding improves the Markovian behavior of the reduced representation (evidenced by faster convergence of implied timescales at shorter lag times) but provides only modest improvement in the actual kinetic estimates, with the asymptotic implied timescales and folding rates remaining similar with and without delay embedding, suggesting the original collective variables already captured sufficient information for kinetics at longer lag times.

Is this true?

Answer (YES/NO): NO